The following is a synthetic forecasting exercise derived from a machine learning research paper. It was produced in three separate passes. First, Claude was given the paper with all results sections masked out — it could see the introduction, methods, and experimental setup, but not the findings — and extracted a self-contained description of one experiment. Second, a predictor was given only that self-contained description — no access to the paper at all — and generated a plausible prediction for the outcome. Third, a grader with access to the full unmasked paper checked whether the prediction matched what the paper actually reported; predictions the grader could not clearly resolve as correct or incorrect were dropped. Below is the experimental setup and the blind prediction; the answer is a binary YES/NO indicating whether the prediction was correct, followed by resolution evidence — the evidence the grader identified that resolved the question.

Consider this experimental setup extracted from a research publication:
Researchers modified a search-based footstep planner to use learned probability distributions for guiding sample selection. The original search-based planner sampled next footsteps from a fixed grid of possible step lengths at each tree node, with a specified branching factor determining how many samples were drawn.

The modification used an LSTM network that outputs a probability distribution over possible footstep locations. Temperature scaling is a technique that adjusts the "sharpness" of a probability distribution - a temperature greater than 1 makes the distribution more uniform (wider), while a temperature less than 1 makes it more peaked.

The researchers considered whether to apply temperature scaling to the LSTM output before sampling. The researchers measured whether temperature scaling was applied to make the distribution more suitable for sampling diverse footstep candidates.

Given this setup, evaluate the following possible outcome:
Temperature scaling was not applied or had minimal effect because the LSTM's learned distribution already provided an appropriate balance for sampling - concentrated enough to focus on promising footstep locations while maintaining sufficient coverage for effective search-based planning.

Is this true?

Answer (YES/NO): NO